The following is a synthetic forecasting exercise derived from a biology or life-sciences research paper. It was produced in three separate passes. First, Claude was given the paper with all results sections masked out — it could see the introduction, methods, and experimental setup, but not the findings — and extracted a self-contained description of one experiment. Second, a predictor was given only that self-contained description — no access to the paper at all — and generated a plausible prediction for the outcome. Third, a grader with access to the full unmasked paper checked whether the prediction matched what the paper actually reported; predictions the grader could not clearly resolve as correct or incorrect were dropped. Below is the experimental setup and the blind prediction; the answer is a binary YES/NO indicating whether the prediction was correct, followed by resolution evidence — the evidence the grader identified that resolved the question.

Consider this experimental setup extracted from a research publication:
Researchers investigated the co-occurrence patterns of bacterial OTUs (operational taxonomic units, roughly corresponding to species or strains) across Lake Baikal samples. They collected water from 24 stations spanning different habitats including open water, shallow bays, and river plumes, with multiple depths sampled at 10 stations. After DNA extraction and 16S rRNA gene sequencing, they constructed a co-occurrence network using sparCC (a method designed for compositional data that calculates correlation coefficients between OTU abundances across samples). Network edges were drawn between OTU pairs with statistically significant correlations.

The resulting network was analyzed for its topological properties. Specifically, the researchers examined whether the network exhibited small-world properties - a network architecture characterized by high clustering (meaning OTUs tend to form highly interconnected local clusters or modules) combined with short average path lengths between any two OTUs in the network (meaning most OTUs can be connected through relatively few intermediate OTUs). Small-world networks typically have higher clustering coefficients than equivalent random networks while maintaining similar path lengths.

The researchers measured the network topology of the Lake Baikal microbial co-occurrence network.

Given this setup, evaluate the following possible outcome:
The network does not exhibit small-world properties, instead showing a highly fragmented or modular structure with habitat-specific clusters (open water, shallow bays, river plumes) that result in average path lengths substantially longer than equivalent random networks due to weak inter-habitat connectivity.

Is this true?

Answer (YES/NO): NO